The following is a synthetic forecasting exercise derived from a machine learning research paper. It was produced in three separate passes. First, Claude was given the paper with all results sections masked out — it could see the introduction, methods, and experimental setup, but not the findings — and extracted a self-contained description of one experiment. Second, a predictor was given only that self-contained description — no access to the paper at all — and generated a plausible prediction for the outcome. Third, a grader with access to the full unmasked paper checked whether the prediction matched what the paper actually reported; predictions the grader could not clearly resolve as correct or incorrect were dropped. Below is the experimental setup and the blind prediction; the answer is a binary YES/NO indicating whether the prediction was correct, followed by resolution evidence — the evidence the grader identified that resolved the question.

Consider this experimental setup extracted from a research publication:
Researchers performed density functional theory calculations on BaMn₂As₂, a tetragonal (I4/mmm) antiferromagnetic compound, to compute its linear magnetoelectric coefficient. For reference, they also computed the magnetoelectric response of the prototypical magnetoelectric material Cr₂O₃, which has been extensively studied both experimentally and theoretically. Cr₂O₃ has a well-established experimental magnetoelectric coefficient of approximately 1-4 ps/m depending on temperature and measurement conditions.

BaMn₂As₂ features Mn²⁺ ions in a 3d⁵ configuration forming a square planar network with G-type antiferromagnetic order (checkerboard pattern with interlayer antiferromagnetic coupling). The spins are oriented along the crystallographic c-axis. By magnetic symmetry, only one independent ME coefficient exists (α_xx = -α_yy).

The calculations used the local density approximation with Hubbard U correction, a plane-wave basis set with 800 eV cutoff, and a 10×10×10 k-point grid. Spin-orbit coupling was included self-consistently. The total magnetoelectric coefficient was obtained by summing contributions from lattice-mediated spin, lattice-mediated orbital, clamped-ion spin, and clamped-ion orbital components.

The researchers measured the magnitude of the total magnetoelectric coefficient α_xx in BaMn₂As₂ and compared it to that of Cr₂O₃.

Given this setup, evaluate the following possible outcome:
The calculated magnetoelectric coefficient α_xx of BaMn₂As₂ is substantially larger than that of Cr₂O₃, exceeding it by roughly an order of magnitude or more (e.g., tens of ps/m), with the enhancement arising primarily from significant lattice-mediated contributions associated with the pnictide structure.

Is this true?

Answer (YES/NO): NO